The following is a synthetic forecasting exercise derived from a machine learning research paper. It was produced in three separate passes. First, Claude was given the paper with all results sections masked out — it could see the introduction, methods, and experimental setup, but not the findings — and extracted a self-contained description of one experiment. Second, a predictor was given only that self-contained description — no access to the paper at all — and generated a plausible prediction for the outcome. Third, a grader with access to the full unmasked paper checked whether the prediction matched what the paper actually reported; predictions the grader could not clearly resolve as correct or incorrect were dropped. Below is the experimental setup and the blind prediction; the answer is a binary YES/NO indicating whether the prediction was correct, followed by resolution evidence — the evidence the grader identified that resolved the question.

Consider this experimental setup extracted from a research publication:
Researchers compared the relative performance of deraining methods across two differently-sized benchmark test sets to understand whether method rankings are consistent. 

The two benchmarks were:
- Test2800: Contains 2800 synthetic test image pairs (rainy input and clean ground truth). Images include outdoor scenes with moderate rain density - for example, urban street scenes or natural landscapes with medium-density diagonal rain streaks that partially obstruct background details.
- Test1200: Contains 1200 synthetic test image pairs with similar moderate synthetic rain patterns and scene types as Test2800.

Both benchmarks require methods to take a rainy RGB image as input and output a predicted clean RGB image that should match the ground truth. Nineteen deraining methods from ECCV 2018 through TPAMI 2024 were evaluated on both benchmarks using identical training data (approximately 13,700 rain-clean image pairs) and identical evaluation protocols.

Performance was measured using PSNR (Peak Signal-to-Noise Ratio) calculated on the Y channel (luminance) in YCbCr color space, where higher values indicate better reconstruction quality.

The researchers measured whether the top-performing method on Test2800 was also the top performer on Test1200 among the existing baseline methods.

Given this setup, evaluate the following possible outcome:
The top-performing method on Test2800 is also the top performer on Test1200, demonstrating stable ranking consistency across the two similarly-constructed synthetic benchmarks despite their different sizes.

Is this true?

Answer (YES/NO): NO